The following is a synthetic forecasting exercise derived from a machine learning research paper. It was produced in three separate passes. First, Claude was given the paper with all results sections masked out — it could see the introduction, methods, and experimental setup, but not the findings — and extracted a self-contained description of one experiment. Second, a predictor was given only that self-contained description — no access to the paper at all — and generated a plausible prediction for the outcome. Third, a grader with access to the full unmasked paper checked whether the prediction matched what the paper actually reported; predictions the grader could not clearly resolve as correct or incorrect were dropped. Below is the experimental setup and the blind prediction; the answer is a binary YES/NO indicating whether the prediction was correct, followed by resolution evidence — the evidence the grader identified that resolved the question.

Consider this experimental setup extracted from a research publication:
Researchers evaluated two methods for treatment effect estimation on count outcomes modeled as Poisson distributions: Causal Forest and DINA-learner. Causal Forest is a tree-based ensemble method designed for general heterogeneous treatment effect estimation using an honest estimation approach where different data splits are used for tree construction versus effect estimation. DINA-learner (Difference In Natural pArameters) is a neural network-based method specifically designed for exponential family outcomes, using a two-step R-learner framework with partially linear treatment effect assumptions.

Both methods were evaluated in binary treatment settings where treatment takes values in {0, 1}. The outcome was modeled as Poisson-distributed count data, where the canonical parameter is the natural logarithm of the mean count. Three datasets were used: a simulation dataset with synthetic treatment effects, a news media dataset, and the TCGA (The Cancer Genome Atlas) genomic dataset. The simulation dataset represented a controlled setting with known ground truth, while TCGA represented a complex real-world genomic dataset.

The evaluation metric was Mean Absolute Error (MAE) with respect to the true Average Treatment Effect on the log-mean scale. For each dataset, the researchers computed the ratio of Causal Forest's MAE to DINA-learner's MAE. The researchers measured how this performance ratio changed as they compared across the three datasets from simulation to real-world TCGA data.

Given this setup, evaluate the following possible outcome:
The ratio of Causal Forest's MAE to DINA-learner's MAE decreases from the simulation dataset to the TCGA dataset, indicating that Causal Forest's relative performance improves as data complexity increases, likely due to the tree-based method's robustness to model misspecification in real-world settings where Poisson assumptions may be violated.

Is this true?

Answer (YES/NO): NO